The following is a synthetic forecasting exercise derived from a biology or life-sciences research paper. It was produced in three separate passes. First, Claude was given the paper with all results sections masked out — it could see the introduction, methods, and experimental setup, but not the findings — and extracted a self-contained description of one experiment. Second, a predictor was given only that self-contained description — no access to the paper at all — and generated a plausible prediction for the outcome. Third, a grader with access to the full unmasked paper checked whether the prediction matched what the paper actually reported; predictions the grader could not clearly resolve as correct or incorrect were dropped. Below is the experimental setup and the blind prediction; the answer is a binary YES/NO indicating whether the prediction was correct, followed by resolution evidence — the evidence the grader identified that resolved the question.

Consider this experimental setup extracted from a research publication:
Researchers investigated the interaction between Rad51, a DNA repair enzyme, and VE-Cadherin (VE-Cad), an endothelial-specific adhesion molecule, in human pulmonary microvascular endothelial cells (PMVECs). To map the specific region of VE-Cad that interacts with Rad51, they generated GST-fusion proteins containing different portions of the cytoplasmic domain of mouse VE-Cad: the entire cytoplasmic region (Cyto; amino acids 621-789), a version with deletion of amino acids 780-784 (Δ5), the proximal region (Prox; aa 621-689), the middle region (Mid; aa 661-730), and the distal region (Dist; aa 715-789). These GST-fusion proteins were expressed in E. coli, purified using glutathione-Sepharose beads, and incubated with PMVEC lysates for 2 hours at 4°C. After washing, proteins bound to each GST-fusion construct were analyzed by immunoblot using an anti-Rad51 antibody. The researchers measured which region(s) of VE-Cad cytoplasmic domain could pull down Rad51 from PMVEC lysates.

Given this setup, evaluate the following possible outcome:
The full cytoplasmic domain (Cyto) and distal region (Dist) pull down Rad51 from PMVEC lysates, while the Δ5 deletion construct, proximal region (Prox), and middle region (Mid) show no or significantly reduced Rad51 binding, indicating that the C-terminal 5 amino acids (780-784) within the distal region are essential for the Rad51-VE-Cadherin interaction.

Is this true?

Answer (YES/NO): NO